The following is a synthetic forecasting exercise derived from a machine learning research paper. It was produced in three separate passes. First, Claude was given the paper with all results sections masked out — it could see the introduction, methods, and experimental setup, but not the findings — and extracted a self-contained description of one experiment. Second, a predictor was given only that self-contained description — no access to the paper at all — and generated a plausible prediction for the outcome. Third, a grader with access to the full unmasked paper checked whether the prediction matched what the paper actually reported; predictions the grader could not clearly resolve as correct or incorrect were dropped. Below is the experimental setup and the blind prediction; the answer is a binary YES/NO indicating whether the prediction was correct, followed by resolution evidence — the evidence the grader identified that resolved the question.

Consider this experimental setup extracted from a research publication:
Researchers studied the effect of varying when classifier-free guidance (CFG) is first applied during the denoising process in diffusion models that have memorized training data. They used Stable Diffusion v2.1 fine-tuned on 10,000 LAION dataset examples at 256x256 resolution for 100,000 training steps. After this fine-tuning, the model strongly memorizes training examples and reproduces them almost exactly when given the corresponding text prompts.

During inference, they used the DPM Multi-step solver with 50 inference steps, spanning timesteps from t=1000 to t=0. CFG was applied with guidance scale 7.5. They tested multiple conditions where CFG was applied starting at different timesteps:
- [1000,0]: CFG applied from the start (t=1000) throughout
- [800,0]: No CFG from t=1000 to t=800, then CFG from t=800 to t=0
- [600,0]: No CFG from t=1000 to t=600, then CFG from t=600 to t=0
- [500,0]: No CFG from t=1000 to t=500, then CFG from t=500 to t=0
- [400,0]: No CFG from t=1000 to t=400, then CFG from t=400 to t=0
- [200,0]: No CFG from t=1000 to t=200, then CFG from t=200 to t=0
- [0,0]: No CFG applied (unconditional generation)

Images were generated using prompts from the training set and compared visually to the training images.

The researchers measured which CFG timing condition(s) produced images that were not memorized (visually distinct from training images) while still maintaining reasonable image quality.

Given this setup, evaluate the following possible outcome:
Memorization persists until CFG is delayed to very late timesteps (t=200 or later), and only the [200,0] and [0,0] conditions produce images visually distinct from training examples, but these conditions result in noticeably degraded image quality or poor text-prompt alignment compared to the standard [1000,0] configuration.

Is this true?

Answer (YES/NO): NO